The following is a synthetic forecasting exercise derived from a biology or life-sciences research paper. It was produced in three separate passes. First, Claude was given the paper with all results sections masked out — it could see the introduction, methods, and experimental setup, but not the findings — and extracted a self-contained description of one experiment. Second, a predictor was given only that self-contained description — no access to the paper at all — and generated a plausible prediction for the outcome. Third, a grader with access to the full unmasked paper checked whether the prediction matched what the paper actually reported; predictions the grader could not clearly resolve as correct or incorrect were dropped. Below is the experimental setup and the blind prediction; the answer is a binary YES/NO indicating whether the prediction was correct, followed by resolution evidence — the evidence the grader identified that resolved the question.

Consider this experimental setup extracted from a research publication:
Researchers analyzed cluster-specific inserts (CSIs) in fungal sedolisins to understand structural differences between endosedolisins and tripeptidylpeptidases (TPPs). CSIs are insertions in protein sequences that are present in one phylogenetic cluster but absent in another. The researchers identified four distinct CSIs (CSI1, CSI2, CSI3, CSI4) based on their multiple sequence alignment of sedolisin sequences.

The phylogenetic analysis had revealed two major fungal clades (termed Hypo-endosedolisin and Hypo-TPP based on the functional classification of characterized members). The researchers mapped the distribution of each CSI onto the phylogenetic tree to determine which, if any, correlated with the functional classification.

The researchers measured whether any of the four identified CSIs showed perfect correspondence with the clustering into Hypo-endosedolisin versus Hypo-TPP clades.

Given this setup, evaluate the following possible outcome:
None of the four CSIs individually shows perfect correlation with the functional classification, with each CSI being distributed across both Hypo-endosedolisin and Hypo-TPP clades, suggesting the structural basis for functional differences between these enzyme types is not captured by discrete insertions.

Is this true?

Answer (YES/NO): NO